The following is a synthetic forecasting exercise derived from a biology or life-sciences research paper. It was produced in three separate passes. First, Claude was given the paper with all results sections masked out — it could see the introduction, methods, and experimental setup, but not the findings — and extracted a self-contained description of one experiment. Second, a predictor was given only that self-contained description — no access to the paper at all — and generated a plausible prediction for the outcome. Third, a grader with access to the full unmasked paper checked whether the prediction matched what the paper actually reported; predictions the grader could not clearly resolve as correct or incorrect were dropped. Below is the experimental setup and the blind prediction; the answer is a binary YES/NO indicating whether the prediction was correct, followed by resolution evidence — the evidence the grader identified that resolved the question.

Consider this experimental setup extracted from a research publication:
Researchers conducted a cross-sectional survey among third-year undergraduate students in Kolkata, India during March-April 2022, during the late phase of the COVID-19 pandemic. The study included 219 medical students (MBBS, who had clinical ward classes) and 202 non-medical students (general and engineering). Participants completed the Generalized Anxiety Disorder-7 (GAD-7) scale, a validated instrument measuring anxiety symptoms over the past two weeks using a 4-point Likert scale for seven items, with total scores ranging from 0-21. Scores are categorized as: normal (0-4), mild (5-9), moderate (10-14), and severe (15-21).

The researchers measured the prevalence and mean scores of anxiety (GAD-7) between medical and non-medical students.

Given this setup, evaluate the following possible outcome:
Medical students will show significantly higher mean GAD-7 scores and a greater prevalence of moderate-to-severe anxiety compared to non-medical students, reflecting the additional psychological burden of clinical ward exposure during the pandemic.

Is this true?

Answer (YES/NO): NO